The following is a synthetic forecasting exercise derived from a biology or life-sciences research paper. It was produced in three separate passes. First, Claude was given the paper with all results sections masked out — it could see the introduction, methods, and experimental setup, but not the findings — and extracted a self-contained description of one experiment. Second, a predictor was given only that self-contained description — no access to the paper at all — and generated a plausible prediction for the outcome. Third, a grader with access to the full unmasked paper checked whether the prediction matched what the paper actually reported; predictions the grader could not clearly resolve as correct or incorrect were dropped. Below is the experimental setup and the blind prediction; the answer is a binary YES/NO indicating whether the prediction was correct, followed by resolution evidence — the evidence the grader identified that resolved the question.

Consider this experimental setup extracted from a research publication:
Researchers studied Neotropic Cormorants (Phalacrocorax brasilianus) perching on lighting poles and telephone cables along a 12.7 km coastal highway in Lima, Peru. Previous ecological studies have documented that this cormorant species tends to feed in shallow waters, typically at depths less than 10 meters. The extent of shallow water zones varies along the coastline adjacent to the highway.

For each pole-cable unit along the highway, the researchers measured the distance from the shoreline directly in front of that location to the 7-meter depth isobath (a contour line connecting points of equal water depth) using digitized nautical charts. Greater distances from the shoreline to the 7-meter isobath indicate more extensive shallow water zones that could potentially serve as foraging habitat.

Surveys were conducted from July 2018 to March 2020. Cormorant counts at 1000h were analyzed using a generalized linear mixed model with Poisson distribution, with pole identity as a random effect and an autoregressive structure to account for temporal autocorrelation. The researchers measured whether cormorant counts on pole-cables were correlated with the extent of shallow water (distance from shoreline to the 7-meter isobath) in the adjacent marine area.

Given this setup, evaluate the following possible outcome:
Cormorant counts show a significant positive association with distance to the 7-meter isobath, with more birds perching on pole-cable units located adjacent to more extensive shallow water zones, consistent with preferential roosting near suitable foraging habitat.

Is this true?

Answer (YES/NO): NO